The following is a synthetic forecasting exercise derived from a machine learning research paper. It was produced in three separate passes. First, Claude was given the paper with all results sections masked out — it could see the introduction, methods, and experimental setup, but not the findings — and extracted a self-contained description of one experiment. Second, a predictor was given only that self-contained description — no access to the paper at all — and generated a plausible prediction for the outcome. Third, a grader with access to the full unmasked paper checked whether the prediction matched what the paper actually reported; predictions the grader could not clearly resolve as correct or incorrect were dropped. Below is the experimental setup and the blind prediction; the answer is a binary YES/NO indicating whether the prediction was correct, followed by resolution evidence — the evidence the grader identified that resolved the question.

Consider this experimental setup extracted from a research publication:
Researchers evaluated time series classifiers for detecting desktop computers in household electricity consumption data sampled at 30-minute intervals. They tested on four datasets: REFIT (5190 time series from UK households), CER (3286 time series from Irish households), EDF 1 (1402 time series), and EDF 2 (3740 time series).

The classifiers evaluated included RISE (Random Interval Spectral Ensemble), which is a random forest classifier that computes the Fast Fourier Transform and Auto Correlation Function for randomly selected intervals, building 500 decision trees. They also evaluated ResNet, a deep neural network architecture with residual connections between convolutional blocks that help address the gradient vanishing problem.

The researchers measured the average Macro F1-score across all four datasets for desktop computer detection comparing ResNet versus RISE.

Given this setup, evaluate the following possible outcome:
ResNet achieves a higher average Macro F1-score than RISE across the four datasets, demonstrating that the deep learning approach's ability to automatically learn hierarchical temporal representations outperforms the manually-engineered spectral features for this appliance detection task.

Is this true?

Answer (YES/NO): YES